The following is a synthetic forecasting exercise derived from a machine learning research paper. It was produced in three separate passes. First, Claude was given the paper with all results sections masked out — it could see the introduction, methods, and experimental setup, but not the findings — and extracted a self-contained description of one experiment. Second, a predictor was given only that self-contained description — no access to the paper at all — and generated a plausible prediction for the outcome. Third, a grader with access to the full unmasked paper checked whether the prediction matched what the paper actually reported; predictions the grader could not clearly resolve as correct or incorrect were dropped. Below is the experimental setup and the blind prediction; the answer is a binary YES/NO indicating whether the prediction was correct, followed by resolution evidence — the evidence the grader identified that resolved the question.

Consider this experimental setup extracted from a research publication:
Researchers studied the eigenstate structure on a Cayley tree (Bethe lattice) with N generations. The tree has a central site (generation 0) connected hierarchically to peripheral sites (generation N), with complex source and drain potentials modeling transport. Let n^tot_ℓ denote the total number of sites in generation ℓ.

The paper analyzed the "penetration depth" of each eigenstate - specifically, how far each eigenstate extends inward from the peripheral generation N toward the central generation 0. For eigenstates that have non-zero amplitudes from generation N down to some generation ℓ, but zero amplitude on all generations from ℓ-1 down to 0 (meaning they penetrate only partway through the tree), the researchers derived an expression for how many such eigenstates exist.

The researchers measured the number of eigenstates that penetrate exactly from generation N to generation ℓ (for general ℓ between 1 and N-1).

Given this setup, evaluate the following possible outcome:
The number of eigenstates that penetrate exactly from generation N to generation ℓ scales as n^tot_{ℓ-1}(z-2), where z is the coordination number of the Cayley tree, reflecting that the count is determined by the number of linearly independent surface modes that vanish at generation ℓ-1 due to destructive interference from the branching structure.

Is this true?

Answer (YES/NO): NO